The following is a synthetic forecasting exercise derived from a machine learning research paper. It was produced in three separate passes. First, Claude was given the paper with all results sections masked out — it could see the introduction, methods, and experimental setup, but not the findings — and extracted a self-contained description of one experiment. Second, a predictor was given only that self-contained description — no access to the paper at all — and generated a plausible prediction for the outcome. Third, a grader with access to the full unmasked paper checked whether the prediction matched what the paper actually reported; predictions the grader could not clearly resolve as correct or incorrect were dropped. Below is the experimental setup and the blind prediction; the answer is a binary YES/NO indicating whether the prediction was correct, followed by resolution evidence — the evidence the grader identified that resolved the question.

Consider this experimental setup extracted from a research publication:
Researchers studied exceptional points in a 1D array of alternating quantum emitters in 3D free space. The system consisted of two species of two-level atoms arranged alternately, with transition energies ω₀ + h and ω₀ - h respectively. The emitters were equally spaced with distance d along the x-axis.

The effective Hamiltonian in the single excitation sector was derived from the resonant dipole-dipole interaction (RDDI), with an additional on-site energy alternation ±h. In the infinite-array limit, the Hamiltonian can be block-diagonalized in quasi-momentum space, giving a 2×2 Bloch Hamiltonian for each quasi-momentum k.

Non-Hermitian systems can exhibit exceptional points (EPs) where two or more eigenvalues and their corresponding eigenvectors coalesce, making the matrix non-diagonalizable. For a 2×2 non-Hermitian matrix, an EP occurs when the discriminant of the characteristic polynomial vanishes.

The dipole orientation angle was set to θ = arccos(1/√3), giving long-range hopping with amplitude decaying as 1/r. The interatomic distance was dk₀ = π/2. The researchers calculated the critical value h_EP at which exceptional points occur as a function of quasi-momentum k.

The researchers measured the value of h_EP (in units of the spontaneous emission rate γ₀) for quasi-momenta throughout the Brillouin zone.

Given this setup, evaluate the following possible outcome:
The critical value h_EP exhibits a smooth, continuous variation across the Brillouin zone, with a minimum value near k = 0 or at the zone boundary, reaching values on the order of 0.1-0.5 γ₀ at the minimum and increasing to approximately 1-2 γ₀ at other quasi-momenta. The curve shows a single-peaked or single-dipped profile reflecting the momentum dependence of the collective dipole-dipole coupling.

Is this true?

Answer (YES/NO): NO